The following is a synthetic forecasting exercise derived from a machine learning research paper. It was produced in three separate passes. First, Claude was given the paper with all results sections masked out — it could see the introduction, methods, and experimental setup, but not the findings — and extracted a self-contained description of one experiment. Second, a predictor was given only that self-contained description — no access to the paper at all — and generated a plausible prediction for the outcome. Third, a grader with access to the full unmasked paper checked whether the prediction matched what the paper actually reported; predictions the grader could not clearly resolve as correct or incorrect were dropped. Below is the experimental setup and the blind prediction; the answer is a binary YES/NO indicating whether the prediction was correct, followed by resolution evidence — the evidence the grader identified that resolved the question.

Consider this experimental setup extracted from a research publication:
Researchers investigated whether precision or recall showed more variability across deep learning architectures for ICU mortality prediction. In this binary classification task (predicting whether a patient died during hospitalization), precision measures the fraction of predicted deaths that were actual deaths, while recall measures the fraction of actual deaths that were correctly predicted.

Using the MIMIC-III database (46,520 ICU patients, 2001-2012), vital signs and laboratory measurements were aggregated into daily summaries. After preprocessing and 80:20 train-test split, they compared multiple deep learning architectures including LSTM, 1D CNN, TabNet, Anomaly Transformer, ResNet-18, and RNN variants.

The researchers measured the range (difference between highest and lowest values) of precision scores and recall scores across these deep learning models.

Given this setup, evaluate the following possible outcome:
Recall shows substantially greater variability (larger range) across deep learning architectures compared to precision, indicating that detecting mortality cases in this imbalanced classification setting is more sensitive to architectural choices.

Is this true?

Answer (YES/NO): NO